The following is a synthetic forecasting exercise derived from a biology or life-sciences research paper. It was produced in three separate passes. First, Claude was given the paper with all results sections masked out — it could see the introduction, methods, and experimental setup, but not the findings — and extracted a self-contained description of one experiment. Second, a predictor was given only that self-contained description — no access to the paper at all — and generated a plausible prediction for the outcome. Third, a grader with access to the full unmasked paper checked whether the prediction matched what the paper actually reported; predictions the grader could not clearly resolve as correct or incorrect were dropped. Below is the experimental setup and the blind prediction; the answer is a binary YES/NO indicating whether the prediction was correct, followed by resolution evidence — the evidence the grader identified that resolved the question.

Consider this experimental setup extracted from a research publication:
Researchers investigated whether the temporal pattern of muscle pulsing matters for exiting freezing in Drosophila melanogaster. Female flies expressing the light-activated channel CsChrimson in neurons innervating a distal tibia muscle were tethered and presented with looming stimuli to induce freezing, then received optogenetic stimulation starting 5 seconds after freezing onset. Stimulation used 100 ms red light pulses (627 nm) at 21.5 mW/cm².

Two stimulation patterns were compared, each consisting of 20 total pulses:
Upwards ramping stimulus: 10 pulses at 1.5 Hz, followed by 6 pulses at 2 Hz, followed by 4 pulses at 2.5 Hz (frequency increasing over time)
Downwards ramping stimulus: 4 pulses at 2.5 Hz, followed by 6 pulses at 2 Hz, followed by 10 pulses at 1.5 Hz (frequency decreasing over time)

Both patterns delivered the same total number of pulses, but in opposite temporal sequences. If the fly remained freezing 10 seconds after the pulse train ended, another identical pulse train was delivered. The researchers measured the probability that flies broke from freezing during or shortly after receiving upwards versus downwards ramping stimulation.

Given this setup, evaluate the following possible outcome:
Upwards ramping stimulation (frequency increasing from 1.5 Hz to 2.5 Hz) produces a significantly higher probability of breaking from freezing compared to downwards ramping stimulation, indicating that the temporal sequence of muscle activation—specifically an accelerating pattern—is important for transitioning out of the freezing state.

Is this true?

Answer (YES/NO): NO